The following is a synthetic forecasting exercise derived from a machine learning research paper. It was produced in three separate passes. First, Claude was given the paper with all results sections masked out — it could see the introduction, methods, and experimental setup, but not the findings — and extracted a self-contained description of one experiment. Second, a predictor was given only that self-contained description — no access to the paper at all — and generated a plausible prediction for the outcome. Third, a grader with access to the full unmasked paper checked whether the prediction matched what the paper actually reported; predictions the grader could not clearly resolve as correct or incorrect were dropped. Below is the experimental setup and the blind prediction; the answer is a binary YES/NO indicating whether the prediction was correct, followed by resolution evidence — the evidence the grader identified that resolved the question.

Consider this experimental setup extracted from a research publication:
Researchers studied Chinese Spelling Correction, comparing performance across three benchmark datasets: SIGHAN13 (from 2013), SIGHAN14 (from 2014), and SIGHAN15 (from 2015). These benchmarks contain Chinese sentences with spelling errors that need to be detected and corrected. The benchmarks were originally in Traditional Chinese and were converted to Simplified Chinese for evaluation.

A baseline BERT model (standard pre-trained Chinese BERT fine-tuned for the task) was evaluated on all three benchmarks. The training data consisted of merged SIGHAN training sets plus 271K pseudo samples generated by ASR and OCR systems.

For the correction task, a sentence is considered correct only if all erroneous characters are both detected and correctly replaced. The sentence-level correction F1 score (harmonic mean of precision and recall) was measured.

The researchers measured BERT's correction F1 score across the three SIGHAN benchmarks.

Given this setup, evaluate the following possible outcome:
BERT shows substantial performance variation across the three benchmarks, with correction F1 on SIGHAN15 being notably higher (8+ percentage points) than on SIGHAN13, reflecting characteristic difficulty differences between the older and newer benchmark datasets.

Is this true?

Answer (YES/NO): NO